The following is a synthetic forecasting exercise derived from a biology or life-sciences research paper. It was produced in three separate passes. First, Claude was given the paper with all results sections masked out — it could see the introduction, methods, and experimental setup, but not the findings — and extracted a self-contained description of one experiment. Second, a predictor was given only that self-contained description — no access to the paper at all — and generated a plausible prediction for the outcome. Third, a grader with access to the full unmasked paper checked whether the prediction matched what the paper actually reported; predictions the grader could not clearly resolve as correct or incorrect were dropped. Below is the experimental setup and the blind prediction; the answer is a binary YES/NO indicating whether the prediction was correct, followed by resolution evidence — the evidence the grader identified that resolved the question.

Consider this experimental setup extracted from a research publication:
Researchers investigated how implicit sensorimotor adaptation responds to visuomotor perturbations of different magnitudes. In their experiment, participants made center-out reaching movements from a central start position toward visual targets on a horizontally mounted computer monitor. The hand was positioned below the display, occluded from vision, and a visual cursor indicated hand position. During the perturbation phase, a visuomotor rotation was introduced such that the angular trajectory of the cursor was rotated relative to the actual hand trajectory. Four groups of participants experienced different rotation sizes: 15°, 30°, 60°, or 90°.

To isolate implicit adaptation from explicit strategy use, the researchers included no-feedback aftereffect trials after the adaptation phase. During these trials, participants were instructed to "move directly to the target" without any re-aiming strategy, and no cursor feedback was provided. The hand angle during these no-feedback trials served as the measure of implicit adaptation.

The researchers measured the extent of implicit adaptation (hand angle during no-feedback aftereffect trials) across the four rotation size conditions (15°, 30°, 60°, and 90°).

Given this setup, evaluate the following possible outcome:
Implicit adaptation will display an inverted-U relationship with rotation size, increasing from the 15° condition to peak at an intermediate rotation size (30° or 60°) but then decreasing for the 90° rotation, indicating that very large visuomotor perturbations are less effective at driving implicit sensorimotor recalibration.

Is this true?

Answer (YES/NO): NO